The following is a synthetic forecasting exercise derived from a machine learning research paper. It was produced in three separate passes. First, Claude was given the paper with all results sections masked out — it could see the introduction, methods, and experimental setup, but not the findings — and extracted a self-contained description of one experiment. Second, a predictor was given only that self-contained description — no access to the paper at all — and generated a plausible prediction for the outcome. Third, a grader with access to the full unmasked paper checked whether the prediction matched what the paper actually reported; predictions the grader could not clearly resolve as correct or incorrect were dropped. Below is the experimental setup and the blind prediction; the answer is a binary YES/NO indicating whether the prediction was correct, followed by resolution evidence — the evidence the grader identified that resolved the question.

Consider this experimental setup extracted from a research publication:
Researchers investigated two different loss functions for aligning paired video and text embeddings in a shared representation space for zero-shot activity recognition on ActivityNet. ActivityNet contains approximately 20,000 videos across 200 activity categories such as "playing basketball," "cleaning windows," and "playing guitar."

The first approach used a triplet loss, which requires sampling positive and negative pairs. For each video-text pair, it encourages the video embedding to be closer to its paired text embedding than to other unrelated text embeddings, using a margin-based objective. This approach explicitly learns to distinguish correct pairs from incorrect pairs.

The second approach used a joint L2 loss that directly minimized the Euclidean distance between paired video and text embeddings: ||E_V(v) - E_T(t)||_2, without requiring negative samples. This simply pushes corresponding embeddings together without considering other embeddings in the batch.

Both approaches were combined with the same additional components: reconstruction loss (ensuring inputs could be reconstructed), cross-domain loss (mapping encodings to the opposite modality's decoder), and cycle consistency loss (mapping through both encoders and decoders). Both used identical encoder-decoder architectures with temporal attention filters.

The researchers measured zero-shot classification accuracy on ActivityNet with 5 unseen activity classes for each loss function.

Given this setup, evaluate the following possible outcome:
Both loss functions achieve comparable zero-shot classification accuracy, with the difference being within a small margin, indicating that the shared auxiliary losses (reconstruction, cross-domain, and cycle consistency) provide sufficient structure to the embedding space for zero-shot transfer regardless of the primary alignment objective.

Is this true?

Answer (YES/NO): YES